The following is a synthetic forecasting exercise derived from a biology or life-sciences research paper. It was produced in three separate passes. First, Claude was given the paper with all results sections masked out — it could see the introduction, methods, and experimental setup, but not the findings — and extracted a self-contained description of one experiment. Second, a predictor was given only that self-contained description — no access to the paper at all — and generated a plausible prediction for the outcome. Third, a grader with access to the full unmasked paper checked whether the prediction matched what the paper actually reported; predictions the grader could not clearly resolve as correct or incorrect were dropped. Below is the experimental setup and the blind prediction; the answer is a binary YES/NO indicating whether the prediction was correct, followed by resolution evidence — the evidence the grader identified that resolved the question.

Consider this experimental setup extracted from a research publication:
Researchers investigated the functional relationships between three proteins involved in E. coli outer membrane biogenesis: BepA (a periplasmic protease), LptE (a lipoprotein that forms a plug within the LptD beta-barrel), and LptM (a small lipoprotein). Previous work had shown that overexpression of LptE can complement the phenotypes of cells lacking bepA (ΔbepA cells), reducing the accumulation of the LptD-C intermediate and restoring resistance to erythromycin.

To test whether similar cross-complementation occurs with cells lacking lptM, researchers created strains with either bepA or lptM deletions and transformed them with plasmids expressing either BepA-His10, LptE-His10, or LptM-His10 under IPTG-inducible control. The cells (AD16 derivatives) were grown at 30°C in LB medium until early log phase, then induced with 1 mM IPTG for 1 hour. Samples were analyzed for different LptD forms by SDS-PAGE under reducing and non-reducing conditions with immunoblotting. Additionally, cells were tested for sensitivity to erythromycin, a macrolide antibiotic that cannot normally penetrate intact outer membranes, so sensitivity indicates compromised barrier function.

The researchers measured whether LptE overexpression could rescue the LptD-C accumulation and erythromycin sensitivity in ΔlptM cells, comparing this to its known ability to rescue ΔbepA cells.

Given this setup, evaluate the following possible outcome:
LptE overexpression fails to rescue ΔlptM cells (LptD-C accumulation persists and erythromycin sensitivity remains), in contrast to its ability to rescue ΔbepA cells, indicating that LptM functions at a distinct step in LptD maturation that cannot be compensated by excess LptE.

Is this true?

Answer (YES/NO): YES